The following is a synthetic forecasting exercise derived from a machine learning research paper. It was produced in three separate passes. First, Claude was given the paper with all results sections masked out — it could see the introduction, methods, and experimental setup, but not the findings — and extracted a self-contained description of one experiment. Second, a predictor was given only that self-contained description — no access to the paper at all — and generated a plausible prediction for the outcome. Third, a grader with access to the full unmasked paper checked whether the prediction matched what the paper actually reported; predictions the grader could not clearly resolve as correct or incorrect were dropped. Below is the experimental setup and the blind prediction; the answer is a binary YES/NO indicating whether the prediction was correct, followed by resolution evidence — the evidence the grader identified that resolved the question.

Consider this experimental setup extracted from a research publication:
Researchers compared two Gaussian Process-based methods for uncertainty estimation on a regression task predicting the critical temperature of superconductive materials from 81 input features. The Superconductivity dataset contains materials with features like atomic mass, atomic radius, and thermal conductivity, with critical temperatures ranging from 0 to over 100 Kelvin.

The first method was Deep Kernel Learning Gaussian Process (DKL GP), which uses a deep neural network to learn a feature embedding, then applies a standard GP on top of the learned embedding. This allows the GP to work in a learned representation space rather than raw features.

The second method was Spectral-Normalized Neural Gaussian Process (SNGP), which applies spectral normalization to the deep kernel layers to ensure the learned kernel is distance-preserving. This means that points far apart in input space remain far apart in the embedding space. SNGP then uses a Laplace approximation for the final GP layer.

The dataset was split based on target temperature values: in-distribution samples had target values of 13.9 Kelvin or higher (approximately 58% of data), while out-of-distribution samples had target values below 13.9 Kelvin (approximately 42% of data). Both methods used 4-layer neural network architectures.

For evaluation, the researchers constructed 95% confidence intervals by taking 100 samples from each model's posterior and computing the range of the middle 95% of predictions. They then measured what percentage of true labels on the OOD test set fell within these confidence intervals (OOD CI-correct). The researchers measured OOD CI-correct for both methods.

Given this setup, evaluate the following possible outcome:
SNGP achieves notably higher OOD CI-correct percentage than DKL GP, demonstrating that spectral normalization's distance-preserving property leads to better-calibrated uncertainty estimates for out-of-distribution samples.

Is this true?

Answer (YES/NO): YES